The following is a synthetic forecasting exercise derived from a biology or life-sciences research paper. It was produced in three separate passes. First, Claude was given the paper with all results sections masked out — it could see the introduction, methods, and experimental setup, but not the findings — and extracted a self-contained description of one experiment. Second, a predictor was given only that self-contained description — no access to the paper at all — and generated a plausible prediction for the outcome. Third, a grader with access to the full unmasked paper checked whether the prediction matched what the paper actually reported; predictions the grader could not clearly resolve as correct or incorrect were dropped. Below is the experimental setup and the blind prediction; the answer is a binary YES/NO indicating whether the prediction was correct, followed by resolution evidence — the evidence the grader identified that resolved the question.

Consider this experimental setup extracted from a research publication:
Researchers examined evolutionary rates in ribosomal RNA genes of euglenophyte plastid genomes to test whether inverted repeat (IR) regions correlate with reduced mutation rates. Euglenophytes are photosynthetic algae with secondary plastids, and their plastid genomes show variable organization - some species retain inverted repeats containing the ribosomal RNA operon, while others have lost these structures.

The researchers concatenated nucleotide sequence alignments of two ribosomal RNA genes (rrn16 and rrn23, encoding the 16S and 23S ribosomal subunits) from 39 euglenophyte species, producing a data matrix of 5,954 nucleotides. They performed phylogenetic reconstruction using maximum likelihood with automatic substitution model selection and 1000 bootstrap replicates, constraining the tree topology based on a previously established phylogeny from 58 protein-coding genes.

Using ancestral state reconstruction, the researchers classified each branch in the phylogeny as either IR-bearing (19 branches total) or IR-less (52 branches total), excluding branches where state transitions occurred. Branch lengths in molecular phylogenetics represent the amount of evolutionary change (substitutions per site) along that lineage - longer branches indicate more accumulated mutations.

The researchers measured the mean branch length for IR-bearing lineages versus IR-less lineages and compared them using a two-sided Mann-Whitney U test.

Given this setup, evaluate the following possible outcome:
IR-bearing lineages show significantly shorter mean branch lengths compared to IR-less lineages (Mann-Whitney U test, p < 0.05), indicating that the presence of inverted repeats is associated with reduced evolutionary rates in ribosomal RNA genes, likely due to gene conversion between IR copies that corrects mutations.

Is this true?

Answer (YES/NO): NO